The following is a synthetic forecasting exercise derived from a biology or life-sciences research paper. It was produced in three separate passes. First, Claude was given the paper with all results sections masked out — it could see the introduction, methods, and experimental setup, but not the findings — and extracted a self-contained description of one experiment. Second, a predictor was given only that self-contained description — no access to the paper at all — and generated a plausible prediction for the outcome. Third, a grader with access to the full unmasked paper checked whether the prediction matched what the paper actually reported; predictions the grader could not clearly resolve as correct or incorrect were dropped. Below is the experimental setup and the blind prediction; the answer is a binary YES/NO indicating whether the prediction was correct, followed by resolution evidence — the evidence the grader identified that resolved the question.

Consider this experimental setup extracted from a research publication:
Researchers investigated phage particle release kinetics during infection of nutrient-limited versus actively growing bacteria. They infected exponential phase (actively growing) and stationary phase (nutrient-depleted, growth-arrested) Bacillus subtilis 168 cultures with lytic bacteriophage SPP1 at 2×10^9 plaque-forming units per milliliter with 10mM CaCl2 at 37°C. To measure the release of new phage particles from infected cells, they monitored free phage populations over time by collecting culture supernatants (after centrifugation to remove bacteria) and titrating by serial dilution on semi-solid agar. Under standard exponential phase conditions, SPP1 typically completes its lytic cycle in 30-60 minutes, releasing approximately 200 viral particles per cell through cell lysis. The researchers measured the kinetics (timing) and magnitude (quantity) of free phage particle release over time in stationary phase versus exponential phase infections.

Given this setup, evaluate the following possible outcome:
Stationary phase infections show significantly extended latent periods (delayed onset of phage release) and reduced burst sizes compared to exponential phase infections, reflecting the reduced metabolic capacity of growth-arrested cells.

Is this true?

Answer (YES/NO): YES